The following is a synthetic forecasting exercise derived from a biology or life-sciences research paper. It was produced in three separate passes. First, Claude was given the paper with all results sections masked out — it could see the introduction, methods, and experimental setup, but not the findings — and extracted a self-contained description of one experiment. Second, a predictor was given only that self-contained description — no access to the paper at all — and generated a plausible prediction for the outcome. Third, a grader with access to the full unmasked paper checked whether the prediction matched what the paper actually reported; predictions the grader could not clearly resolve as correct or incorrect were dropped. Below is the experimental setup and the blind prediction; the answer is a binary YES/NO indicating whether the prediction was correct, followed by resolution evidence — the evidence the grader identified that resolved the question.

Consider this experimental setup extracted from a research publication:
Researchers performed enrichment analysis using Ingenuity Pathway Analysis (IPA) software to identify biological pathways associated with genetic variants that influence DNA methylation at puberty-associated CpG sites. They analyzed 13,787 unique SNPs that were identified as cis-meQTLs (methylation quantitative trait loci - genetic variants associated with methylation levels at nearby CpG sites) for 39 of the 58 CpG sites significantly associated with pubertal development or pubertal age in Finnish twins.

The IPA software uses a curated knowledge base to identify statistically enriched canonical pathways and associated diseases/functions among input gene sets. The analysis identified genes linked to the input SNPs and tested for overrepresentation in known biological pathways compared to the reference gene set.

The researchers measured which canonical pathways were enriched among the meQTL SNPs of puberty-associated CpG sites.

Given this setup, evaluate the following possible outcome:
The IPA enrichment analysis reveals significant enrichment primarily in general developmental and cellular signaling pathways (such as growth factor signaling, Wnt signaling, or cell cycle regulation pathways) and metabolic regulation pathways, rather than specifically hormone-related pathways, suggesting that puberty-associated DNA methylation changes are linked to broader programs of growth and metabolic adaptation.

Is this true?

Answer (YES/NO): NO